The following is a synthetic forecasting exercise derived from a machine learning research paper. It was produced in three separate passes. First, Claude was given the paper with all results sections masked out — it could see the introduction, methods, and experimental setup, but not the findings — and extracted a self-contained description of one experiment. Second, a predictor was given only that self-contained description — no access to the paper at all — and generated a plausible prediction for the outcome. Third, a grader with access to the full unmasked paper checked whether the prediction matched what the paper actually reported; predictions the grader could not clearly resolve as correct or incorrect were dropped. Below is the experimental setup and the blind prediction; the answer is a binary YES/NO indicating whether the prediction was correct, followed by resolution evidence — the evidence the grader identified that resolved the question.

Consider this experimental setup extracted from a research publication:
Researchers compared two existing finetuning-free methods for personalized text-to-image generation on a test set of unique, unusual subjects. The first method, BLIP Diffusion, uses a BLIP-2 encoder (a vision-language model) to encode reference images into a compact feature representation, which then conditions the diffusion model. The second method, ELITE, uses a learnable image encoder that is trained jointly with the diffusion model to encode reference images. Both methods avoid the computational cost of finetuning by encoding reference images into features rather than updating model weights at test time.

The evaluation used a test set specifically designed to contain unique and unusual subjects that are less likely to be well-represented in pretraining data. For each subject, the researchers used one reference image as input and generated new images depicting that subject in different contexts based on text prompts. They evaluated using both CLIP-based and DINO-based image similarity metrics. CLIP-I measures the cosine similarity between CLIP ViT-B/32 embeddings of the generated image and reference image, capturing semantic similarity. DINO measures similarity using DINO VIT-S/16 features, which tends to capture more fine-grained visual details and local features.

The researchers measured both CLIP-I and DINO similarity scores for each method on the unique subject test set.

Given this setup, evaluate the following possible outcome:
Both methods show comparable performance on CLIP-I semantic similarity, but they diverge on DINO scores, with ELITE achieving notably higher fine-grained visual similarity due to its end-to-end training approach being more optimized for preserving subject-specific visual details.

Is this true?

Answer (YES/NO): NO